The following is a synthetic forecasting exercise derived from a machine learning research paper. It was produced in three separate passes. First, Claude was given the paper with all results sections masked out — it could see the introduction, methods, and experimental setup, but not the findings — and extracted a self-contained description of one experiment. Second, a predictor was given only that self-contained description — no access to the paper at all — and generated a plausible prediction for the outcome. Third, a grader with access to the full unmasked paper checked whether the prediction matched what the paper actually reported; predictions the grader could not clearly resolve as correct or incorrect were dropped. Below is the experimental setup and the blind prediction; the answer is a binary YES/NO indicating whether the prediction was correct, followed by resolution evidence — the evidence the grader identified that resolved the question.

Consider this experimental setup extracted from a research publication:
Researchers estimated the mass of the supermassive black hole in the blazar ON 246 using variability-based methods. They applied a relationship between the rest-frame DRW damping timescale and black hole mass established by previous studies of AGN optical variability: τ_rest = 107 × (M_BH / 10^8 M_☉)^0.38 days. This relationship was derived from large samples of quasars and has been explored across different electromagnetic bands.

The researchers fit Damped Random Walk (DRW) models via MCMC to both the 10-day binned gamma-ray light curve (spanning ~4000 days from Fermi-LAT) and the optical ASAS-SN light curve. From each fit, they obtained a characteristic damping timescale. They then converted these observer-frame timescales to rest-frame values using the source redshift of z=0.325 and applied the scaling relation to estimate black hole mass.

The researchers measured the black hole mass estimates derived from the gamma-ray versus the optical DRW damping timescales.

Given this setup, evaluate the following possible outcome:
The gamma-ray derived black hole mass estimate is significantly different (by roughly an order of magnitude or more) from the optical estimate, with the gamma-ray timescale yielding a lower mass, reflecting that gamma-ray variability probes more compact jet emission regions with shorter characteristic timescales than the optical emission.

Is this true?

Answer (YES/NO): NO